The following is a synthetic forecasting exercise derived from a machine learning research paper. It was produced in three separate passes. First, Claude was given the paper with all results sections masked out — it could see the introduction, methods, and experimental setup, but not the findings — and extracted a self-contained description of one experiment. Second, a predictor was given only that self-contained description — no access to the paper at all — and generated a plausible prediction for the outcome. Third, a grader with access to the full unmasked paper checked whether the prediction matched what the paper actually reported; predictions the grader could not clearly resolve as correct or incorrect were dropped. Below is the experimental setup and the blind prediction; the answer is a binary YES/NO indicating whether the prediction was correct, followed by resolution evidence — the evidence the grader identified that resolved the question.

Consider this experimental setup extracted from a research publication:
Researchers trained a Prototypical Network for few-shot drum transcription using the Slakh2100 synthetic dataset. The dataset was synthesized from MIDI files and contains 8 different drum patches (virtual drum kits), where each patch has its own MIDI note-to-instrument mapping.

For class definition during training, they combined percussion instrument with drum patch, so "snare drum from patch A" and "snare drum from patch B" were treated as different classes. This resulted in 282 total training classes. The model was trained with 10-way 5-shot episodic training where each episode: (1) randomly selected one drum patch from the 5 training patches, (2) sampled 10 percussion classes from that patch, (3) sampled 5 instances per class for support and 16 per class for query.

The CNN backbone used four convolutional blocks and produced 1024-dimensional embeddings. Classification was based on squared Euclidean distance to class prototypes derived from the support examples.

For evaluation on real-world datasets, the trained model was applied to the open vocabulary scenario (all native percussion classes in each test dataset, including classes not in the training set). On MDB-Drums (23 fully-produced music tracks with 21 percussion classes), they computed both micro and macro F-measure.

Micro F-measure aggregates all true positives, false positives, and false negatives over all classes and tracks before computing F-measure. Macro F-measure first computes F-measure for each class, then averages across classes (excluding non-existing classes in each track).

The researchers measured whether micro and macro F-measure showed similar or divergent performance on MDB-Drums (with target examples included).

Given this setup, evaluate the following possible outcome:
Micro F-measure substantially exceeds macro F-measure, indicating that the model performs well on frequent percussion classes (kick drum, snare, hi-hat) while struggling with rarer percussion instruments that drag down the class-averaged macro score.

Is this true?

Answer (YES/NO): NO